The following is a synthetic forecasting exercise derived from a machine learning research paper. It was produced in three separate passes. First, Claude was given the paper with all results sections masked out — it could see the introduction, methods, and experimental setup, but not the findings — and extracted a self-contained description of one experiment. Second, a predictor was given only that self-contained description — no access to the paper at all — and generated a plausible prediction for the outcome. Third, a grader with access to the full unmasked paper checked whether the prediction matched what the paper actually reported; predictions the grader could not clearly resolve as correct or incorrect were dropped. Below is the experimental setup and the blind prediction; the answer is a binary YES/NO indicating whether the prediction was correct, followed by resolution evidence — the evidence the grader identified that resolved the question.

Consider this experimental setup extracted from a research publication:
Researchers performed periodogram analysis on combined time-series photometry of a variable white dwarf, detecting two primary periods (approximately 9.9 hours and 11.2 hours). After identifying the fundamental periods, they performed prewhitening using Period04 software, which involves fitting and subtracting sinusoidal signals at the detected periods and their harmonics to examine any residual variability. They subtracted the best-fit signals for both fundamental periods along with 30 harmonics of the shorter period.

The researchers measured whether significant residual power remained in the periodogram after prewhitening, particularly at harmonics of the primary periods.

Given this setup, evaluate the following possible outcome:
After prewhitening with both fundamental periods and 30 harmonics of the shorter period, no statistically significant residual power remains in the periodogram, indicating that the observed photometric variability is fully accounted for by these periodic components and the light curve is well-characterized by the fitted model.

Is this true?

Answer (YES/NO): NO